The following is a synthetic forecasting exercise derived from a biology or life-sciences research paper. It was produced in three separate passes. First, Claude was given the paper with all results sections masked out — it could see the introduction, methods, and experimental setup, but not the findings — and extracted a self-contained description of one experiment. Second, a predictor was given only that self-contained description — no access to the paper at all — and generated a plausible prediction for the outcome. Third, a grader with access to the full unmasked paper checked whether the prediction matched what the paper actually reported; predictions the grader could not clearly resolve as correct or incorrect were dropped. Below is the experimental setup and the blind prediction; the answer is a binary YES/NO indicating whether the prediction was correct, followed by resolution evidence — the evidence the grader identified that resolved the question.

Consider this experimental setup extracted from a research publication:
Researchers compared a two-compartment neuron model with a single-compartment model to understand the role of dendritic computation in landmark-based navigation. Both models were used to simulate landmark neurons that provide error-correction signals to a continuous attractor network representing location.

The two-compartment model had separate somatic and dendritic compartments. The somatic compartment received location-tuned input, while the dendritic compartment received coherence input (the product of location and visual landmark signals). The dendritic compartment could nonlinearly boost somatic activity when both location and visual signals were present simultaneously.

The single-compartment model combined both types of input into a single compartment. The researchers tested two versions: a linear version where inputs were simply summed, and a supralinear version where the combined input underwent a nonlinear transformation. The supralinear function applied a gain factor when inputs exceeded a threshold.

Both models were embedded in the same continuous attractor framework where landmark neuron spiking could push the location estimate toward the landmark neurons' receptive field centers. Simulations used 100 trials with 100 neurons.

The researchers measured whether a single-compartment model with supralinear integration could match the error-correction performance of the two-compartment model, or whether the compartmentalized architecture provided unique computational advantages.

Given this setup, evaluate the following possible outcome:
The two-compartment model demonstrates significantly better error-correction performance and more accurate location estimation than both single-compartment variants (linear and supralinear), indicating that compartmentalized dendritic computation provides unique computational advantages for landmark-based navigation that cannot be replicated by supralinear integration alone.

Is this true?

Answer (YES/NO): NO